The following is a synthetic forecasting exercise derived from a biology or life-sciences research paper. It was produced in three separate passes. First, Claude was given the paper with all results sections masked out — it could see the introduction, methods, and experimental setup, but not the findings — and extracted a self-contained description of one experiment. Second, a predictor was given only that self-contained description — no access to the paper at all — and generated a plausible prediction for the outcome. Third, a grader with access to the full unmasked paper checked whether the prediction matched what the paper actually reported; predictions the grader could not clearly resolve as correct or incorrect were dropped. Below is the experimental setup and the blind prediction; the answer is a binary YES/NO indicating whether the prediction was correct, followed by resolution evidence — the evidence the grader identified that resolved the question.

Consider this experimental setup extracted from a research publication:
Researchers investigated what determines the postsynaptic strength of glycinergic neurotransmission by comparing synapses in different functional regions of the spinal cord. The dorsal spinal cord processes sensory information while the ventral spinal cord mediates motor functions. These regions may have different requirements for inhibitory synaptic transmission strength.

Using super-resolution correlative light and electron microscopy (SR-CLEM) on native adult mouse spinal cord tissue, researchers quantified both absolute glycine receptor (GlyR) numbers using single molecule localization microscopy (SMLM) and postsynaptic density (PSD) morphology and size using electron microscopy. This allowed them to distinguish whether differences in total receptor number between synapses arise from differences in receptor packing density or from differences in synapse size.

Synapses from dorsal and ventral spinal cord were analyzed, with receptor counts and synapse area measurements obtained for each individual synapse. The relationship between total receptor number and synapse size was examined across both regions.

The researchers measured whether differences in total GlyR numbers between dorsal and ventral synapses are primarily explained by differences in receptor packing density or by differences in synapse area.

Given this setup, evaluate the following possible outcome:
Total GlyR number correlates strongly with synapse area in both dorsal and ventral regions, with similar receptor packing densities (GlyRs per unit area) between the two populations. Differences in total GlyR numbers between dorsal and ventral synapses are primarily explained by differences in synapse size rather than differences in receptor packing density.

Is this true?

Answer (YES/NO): YES